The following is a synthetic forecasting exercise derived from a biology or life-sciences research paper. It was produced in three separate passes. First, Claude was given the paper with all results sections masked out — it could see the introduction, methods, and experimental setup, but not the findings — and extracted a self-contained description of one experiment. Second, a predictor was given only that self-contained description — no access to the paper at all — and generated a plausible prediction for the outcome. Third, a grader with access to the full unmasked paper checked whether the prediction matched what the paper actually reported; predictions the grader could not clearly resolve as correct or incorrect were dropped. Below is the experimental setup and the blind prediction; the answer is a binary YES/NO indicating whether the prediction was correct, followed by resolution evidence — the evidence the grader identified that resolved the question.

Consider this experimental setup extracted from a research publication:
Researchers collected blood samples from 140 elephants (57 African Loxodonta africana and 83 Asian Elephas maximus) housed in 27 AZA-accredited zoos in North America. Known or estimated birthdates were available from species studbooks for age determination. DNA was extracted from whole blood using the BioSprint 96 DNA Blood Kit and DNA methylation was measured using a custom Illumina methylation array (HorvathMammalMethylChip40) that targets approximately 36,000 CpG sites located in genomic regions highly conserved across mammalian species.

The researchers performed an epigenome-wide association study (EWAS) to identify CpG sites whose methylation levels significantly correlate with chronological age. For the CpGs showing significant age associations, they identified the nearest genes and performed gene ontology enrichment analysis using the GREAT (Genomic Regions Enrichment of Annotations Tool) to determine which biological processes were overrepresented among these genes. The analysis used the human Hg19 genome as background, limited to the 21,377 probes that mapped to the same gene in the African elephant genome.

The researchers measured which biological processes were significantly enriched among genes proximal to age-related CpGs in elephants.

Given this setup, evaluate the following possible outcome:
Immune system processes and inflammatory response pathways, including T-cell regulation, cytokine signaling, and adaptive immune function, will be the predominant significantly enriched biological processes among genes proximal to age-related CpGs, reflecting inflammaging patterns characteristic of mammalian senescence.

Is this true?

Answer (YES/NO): NO